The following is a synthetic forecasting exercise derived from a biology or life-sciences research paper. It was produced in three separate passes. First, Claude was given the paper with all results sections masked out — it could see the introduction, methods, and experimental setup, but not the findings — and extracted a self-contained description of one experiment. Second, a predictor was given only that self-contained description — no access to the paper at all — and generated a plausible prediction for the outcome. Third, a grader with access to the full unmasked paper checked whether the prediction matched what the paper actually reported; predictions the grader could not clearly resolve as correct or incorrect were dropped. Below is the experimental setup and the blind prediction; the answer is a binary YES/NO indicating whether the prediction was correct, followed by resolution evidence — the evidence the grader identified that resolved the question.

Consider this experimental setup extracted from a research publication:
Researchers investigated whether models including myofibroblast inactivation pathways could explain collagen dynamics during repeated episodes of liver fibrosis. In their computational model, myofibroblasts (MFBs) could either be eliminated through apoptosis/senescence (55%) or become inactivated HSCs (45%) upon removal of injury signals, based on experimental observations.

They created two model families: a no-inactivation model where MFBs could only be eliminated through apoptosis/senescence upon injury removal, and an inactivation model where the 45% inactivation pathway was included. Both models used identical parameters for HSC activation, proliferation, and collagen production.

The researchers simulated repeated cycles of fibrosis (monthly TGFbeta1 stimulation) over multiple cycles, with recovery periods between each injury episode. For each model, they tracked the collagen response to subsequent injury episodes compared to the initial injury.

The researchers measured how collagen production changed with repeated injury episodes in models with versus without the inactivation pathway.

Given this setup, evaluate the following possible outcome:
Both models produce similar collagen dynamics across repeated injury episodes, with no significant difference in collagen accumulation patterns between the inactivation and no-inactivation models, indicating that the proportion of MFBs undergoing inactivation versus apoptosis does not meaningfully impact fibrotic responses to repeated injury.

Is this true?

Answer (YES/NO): NO